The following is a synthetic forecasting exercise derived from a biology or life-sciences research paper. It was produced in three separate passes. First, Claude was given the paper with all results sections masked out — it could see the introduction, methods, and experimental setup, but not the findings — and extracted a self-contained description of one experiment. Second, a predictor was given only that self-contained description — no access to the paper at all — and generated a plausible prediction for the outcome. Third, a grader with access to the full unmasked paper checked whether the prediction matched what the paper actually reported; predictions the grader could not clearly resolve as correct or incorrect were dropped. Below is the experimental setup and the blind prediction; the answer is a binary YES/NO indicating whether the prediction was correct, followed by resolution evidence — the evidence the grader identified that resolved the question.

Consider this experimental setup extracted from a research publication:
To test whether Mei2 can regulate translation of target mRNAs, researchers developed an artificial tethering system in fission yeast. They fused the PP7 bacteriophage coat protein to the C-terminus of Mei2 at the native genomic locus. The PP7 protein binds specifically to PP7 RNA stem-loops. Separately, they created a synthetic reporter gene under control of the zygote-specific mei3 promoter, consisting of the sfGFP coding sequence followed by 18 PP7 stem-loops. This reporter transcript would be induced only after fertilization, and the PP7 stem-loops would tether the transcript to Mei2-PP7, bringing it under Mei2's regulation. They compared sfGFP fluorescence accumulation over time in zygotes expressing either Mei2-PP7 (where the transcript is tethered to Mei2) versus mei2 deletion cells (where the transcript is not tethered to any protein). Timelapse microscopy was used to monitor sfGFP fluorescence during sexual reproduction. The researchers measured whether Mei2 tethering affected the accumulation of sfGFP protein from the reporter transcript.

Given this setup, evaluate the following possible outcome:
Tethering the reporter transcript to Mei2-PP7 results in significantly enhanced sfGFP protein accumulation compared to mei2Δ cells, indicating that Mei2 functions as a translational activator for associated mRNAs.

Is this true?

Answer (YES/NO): NO